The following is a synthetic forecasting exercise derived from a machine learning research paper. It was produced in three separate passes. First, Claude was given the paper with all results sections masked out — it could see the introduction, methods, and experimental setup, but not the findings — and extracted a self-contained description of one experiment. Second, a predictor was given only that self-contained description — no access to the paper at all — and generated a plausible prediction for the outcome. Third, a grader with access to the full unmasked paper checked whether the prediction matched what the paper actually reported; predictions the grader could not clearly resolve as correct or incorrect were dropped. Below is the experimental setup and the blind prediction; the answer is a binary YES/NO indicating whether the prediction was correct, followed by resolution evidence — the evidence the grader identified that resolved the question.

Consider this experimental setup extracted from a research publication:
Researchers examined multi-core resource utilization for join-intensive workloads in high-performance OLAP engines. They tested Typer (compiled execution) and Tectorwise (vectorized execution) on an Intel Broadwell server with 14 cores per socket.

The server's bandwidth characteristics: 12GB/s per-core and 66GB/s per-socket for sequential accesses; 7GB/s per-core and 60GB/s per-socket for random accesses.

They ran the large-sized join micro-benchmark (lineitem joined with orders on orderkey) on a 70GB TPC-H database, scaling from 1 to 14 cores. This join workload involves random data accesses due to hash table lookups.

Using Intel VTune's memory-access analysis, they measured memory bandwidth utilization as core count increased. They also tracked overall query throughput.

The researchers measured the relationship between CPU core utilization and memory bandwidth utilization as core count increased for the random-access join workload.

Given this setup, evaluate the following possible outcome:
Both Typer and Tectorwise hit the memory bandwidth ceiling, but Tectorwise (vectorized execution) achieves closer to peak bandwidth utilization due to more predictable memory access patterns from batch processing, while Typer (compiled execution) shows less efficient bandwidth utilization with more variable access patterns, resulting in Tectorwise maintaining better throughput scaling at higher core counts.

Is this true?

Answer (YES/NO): NO